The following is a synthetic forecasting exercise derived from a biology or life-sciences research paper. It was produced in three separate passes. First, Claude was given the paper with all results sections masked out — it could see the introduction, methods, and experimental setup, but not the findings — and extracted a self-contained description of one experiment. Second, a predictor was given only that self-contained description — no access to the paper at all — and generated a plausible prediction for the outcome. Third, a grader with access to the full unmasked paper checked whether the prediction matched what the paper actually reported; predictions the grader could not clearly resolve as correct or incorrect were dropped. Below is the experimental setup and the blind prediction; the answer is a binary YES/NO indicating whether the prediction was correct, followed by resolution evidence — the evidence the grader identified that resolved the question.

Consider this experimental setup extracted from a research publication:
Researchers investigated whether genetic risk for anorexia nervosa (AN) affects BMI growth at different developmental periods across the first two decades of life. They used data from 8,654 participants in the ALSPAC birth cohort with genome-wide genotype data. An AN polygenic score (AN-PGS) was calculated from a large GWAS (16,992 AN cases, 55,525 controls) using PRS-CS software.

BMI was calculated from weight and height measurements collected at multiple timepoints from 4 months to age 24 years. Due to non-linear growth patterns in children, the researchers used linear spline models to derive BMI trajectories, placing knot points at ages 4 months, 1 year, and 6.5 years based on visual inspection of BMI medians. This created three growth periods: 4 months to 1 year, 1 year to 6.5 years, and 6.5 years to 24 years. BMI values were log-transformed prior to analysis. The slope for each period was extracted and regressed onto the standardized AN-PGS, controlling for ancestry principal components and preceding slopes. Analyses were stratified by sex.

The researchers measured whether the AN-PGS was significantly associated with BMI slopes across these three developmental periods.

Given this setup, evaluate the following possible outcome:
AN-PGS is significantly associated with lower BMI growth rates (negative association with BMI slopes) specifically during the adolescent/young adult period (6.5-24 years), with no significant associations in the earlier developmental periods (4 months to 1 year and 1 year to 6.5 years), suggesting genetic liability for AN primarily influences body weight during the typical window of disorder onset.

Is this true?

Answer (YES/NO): YES